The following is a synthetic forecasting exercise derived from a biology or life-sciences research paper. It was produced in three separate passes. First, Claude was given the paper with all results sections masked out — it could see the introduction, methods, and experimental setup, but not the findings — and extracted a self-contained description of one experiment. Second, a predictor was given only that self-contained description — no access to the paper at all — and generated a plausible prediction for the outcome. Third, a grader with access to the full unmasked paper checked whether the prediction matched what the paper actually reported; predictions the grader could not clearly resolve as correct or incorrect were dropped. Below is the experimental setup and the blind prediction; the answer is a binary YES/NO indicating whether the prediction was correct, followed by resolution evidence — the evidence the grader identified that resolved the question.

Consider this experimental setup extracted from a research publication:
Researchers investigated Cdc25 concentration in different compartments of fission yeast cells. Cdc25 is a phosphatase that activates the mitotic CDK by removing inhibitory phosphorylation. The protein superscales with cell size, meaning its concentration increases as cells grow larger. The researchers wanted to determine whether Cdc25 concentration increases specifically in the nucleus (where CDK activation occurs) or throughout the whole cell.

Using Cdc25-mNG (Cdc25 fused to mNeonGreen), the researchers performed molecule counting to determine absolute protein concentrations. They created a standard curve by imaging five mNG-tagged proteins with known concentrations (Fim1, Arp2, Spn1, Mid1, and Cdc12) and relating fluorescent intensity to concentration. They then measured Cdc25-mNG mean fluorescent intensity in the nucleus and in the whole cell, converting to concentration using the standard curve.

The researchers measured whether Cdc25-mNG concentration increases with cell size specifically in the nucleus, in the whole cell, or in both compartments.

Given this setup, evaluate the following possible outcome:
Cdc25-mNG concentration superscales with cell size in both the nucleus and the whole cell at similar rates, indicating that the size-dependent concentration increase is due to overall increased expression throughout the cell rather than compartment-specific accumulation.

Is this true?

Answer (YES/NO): NO